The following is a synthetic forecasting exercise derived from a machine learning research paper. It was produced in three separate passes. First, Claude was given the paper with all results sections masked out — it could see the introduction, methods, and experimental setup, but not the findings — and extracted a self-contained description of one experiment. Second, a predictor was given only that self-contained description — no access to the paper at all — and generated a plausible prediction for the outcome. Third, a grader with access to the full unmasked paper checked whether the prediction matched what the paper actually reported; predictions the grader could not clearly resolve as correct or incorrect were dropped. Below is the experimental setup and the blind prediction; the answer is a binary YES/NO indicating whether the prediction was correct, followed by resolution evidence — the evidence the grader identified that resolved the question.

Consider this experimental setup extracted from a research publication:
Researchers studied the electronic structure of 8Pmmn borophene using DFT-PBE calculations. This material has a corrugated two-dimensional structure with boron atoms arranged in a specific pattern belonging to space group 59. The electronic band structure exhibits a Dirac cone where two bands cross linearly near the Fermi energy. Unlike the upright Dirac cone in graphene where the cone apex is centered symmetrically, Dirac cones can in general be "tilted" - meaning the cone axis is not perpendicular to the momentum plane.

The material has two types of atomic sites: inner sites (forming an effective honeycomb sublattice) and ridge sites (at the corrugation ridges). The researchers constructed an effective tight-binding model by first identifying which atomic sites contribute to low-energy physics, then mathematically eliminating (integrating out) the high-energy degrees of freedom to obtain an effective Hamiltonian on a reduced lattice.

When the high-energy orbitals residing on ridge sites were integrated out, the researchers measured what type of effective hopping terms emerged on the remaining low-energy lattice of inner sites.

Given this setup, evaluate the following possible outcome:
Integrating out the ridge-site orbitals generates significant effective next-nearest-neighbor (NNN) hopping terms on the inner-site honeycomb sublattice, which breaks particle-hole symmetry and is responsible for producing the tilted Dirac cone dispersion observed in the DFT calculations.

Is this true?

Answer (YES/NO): YES